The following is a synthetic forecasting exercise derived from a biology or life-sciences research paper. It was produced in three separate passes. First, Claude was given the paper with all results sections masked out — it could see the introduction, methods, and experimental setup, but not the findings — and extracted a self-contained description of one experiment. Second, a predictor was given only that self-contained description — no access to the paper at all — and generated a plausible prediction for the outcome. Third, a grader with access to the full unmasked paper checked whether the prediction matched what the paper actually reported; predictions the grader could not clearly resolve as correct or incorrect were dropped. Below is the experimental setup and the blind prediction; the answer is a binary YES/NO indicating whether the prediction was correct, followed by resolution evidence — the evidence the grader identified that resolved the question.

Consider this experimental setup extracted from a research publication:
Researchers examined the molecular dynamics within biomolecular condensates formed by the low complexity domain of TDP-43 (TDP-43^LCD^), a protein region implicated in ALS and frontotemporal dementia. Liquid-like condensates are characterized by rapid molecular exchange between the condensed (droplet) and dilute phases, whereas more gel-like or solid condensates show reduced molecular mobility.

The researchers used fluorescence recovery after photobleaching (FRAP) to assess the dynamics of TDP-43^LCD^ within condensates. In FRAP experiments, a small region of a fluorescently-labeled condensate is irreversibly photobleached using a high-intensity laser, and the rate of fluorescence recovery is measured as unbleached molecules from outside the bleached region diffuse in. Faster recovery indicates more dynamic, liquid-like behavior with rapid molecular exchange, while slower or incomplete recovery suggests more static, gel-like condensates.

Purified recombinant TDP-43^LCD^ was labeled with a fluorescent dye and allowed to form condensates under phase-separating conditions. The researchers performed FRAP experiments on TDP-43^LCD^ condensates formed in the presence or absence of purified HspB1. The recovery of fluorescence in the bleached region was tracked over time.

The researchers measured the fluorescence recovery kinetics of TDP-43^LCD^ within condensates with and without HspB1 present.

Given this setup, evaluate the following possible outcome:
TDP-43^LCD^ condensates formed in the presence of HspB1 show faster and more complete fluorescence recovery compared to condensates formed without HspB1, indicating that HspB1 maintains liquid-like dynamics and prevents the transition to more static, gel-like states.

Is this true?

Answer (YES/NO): YES